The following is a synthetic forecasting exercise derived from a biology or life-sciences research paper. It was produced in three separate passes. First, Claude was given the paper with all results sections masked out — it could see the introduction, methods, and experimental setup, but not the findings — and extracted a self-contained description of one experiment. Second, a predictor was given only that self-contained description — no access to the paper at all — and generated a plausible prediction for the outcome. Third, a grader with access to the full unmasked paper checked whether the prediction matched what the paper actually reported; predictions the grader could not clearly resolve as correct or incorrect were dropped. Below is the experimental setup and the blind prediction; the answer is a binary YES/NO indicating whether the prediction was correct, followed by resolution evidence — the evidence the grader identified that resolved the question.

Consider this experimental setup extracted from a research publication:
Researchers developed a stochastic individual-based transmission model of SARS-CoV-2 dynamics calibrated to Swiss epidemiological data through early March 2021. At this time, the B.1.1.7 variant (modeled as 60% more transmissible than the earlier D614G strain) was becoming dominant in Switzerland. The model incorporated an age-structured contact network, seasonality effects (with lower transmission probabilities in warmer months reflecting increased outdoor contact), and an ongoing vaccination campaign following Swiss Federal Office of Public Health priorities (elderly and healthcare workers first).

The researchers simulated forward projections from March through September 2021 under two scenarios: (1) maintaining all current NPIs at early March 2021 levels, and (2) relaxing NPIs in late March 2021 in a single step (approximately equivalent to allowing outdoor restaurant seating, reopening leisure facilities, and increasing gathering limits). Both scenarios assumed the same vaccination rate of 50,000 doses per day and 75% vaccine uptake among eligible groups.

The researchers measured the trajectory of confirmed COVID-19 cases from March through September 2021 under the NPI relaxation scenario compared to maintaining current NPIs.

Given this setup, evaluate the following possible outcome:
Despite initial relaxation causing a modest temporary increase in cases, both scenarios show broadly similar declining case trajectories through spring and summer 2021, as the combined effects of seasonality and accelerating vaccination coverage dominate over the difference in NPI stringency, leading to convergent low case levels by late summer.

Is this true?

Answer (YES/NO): NO